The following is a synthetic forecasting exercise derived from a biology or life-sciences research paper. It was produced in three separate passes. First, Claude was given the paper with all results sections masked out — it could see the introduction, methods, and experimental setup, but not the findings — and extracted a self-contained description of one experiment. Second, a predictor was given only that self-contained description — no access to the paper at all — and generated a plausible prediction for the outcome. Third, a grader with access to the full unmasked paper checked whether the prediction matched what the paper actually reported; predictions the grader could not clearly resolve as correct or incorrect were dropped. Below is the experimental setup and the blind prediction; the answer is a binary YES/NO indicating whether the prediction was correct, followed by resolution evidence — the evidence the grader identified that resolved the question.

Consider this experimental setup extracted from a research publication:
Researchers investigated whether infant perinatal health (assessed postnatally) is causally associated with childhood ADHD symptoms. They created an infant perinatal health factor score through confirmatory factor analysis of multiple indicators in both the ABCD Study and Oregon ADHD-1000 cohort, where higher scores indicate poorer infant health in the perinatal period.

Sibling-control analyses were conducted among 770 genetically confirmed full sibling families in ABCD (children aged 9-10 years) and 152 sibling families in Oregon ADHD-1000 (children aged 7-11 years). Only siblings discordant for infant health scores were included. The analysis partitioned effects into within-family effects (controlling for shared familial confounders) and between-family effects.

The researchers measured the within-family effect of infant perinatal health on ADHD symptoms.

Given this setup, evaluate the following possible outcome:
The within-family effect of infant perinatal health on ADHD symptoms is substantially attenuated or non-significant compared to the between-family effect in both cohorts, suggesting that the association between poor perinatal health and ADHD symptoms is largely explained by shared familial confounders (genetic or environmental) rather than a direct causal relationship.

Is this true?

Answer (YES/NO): YES